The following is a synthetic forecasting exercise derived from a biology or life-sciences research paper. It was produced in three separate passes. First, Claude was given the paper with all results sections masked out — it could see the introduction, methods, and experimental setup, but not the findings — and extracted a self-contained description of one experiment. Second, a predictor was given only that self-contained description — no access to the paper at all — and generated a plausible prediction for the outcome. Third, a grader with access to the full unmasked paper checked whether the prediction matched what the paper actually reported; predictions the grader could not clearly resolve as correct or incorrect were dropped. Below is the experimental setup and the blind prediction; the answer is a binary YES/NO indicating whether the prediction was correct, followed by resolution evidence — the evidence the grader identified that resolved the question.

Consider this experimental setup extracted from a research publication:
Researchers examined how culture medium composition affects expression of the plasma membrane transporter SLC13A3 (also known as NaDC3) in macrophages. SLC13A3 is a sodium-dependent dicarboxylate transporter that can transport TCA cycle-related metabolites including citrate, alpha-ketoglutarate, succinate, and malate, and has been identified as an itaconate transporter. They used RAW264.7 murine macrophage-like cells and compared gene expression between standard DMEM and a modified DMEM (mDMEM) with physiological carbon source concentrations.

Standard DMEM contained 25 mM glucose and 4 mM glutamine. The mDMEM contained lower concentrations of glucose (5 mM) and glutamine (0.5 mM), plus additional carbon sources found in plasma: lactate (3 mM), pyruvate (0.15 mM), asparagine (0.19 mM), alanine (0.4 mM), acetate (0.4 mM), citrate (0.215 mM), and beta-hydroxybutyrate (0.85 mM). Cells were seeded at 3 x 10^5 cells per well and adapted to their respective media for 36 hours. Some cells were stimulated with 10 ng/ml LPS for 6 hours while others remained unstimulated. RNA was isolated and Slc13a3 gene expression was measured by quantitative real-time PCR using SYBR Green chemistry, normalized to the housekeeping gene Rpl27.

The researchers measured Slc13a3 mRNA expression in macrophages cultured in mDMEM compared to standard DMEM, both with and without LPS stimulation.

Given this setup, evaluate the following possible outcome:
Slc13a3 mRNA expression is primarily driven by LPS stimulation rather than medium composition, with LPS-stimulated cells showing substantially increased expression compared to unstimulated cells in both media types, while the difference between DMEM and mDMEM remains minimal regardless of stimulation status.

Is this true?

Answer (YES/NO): NO